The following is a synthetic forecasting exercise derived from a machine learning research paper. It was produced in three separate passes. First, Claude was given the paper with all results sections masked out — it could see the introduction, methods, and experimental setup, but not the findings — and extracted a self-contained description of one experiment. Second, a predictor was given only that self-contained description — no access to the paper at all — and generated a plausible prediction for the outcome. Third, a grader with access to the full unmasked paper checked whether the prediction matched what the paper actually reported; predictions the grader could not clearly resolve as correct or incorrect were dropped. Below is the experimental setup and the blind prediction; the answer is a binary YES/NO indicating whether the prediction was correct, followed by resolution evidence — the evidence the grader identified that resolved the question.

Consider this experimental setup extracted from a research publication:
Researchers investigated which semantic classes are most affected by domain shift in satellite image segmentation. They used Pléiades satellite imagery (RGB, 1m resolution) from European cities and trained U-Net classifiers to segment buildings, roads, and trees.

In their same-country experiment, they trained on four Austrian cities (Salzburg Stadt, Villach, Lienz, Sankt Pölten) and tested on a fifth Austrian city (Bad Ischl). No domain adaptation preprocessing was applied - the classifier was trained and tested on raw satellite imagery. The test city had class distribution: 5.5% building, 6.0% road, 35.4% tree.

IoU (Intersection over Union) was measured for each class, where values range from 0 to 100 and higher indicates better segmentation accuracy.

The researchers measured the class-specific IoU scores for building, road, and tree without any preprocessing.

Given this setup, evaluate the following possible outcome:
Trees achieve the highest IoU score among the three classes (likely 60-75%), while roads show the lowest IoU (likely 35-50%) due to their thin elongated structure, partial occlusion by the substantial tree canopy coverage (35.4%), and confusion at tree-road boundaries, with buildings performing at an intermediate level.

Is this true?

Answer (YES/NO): NO